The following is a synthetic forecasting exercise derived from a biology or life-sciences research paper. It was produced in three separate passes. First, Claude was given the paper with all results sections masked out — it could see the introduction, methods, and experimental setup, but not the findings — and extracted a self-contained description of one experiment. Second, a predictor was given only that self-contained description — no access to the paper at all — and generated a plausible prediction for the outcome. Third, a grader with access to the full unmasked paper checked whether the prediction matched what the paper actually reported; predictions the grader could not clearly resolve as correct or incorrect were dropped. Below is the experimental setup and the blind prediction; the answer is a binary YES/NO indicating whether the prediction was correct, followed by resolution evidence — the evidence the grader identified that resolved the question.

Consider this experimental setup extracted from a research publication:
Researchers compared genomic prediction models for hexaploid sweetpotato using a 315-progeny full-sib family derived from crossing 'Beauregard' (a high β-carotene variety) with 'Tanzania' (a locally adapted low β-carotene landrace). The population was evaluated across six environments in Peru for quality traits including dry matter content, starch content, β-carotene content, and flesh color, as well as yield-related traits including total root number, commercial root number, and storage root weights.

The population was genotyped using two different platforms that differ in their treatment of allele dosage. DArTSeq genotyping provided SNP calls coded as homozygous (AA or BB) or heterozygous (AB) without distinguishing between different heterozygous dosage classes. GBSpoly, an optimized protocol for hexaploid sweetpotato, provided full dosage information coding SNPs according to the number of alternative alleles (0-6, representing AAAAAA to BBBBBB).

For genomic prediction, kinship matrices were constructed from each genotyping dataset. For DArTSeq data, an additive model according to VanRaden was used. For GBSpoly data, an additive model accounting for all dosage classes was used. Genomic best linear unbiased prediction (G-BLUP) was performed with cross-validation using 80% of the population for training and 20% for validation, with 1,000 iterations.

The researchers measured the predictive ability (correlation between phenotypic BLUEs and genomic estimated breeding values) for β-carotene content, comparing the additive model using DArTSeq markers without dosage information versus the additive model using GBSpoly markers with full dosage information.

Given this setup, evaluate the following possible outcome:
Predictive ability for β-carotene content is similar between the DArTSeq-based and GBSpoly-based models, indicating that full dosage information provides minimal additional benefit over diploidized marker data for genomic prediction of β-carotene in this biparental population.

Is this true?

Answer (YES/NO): YES